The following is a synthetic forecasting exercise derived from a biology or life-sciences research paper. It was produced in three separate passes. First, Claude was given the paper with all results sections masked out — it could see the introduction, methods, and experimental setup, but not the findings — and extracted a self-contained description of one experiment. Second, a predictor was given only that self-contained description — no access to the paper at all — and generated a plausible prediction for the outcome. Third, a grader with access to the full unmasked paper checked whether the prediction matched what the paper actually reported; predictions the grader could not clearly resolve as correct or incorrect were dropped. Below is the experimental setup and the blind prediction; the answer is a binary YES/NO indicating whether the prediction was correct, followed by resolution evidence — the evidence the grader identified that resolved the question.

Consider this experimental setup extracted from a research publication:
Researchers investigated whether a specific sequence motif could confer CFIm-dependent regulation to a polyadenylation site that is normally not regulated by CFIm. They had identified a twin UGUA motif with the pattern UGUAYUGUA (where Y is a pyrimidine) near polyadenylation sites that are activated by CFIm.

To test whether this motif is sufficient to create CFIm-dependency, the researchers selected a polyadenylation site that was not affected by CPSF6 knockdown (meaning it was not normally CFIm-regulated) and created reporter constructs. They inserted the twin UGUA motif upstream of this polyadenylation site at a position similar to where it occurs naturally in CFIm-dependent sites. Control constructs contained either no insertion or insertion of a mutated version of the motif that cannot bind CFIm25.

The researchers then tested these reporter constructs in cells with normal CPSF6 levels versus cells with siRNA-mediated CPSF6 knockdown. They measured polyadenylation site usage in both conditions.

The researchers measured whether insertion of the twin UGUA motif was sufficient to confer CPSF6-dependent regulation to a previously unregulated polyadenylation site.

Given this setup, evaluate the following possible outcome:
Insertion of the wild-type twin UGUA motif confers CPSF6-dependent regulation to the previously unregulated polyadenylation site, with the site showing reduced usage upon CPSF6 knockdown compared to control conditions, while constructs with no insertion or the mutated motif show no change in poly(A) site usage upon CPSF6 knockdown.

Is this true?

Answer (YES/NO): YES